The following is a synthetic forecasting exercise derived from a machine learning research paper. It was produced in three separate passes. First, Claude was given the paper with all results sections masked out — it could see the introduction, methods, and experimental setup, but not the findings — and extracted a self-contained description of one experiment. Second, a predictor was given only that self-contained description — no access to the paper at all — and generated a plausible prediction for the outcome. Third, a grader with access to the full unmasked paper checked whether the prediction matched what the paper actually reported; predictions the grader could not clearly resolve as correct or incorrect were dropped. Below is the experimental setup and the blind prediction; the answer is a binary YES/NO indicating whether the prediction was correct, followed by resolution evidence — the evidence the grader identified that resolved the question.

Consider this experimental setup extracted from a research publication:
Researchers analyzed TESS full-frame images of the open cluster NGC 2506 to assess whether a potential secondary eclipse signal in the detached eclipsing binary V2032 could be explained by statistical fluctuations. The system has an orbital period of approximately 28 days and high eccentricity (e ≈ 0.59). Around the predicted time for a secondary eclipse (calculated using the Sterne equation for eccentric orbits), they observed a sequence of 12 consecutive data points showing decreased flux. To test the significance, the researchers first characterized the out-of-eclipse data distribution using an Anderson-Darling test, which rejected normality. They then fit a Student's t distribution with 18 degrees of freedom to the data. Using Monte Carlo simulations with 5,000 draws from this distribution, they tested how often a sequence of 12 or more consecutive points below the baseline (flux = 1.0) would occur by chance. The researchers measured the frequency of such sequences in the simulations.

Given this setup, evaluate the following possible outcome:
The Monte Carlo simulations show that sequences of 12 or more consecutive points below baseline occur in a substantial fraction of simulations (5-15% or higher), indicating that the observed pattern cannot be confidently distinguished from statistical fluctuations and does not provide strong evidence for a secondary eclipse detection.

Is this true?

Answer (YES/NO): NO